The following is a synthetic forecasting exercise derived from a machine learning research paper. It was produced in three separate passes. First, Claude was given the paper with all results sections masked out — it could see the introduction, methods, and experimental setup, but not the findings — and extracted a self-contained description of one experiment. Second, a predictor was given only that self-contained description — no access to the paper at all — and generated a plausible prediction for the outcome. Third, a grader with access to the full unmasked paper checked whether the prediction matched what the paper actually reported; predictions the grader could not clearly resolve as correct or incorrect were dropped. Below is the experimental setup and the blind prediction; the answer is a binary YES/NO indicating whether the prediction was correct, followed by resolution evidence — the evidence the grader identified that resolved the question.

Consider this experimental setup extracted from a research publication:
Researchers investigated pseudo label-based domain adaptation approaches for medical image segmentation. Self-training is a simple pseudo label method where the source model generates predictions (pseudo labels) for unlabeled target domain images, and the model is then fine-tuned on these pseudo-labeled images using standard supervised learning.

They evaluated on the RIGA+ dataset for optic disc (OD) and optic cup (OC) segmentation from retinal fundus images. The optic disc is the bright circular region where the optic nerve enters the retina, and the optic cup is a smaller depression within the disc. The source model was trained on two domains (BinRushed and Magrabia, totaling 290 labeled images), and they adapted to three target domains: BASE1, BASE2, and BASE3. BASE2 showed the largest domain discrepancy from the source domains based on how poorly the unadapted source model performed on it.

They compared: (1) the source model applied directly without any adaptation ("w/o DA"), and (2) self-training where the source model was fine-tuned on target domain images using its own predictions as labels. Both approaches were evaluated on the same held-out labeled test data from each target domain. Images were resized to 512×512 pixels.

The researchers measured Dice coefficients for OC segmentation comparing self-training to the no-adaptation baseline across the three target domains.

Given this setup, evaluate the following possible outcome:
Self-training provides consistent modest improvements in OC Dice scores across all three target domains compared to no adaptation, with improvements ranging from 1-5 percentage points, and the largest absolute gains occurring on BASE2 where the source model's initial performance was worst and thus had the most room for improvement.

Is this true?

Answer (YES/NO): NO